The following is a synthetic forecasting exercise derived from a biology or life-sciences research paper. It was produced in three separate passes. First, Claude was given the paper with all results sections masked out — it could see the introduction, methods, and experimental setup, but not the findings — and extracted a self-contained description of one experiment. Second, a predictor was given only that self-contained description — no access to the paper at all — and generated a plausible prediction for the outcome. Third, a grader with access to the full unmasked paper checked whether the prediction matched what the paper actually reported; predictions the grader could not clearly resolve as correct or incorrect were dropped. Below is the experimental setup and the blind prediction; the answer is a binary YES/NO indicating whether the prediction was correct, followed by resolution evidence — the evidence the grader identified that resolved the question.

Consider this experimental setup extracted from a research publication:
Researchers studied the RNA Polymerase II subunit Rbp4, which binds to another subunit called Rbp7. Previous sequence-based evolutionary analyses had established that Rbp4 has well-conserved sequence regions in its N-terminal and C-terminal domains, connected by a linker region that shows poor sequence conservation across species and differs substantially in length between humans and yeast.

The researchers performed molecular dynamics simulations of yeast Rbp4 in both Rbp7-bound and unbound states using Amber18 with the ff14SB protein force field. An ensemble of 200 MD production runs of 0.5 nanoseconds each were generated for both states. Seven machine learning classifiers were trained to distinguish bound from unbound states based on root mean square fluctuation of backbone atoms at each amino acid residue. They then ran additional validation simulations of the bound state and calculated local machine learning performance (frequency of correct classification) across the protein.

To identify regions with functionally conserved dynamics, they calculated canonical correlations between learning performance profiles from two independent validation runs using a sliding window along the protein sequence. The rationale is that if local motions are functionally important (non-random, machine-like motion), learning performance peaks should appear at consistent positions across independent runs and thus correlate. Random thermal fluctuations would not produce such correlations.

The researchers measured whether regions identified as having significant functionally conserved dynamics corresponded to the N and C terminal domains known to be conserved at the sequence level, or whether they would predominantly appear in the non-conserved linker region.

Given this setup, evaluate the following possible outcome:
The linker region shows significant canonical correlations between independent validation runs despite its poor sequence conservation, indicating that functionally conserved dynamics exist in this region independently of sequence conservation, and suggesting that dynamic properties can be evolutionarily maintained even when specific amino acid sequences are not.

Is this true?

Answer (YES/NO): NO